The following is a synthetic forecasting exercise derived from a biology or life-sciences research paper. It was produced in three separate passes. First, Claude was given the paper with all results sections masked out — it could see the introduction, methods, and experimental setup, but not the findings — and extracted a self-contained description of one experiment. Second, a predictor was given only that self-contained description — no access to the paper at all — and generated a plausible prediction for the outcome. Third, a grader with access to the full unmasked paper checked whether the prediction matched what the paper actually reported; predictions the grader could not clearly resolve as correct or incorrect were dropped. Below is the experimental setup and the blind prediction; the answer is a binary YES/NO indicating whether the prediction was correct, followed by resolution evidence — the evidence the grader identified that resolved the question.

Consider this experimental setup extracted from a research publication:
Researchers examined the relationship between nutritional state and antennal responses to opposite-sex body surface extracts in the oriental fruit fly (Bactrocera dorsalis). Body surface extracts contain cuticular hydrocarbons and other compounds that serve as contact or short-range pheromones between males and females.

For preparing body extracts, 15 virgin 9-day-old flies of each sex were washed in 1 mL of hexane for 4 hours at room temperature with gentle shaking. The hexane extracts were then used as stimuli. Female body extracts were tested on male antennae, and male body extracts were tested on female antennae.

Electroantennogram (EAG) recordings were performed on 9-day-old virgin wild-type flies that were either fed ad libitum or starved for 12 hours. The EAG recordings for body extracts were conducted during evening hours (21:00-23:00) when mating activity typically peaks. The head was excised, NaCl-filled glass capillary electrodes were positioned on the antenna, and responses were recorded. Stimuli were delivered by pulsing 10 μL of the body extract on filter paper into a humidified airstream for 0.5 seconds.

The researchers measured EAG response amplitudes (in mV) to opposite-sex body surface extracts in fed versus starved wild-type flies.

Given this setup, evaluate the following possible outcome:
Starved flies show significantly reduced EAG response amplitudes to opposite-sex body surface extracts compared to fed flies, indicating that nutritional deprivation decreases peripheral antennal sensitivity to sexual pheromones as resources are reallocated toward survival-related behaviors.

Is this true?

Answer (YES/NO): YES